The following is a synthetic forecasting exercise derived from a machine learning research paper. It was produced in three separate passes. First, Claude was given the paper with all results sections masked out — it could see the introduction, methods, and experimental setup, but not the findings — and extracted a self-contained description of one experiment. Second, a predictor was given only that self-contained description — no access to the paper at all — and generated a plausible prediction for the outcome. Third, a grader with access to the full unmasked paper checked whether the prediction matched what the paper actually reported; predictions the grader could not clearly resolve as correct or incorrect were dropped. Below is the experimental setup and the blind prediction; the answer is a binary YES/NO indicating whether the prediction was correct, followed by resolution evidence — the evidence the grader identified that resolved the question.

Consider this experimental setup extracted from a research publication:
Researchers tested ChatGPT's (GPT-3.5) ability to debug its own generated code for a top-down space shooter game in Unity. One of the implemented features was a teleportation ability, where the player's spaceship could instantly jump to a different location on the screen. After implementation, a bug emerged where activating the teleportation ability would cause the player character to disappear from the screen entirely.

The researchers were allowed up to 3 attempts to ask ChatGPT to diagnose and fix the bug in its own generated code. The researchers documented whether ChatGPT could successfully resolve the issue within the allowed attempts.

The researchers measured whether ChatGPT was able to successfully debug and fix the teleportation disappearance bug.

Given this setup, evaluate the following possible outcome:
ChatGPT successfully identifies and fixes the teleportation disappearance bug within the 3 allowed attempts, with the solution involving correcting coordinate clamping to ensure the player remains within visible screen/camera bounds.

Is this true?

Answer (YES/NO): NO